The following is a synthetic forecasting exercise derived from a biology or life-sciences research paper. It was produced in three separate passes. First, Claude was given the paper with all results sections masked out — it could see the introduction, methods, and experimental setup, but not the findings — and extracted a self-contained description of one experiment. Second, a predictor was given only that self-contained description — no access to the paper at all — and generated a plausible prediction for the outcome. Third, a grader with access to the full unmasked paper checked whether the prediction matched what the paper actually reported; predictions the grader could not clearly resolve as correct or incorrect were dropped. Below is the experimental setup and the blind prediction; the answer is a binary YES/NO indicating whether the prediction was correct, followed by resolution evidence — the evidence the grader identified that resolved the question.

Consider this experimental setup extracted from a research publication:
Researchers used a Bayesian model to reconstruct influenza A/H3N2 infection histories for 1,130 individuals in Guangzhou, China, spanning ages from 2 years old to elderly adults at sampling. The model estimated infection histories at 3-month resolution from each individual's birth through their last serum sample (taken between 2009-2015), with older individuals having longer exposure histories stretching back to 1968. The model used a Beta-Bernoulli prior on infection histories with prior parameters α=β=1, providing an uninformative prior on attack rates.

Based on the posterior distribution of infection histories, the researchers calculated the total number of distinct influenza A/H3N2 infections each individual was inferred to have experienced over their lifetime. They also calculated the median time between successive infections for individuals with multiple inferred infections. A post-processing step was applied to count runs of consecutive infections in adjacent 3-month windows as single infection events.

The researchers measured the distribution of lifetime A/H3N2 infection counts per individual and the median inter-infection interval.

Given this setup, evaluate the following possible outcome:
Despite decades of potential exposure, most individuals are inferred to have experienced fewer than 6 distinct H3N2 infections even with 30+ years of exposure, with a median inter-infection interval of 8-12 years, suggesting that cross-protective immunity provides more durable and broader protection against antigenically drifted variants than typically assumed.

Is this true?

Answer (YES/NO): NO